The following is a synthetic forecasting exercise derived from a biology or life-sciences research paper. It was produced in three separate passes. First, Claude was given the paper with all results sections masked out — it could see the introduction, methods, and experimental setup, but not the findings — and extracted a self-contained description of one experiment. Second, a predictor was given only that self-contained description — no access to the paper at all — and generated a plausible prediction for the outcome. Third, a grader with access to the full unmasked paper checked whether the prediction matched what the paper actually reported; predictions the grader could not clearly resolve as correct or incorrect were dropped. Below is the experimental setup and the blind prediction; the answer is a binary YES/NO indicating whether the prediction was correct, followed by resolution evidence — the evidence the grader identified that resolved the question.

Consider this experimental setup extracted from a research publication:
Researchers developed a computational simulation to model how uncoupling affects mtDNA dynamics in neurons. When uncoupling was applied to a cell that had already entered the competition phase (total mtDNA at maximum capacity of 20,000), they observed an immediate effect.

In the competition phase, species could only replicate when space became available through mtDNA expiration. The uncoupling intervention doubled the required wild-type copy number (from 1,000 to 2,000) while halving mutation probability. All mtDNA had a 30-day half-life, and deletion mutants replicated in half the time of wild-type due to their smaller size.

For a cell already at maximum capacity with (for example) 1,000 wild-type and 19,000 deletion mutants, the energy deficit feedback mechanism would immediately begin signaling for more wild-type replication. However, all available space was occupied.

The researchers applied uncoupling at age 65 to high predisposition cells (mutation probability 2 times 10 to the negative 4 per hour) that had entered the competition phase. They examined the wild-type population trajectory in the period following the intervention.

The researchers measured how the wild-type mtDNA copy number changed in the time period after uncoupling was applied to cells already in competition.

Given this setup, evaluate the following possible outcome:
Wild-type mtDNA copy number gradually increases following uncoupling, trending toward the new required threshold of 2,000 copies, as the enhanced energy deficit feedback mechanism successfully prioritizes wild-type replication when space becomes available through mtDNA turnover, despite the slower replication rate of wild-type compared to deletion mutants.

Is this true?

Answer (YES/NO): NO